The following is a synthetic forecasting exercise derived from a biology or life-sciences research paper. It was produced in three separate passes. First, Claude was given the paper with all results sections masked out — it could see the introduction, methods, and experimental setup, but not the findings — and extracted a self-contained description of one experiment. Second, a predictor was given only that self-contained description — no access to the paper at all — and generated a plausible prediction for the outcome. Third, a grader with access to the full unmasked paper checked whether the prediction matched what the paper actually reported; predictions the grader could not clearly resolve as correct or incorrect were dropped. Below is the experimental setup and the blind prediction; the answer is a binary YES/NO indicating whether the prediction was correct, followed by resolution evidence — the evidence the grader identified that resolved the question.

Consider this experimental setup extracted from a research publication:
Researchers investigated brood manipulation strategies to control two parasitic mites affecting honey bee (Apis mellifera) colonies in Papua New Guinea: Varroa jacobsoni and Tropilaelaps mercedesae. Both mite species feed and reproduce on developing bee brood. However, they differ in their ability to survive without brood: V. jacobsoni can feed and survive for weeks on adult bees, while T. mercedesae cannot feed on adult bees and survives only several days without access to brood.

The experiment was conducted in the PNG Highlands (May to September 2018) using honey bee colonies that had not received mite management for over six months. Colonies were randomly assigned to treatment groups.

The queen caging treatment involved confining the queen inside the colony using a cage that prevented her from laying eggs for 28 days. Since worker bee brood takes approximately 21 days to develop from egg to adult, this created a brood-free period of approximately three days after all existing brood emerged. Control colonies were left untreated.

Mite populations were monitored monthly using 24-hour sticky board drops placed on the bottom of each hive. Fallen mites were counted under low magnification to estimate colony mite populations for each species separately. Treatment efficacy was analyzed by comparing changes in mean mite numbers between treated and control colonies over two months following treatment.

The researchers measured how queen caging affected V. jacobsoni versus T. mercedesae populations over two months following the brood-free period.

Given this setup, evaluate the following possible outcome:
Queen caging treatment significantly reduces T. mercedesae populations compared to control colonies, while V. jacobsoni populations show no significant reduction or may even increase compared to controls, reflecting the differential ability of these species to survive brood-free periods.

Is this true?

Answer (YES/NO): YES